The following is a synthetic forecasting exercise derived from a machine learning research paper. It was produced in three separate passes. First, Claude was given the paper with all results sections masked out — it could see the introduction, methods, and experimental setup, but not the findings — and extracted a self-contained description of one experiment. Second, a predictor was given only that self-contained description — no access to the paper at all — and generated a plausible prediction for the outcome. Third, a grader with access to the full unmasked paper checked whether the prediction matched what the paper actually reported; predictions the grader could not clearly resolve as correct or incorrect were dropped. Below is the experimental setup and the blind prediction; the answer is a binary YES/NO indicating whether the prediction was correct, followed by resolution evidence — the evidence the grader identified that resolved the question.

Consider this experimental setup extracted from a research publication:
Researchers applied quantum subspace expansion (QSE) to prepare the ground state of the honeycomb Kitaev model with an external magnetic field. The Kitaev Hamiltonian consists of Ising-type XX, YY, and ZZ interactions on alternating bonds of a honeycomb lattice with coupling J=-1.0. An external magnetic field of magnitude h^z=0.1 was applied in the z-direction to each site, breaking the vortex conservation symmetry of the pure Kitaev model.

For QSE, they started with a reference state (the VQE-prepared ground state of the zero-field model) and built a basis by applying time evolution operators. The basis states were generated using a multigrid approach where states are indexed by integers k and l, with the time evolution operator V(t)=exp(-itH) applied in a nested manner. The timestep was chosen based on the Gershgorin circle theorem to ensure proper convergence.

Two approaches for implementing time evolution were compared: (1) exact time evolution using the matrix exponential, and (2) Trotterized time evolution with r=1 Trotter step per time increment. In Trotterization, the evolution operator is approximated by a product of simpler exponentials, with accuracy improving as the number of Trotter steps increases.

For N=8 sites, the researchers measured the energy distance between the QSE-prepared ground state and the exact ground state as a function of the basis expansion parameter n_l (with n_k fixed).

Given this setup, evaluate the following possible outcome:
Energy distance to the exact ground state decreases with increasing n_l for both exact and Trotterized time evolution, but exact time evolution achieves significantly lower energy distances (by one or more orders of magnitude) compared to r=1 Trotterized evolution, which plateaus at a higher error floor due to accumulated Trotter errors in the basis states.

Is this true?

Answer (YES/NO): NO